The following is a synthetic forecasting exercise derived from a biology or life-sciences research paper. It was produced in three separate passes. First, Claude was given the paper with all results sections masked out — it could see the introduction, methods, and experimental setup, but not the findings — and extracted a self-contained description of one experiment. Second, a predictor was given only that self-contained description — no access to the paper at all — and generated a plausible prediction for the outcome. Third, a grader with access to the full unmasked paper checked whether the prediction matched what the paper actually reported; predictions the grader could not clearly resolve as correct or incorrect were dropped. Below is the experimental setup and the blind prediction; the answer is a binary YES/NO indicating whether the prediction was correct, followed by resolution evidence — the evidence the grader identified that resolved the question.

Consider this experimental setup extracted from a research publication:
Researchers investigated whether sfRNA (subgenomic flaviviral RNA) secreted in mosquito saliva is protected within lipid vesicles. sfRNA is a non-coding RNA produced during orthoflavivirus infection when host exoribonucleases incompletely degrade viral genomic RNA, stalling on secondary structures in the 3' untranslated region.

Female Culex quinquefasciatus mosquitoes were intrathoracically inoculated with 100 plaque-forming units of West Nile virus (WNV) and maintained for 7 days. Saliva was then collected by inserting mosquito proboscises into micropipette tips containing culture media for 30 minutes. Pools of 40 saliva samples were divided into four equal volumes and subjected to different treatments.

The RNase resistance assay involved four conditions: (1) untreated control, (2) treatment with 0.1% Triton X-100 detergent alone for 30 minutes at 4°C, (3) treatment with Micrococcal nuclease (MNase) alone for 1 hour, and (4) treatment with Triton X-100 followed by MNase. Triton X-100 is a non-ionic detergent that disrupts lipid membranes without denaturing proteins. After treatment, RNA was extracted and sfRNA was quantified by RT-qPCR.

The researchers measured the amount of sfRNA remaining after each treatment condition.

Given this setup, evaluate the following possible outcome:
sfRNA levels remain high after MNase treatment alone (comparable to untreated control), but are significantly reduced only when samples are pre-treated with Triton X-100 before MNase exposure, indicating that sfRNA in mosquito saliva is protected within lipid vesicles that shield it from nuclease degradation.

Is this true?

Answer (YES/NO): YES